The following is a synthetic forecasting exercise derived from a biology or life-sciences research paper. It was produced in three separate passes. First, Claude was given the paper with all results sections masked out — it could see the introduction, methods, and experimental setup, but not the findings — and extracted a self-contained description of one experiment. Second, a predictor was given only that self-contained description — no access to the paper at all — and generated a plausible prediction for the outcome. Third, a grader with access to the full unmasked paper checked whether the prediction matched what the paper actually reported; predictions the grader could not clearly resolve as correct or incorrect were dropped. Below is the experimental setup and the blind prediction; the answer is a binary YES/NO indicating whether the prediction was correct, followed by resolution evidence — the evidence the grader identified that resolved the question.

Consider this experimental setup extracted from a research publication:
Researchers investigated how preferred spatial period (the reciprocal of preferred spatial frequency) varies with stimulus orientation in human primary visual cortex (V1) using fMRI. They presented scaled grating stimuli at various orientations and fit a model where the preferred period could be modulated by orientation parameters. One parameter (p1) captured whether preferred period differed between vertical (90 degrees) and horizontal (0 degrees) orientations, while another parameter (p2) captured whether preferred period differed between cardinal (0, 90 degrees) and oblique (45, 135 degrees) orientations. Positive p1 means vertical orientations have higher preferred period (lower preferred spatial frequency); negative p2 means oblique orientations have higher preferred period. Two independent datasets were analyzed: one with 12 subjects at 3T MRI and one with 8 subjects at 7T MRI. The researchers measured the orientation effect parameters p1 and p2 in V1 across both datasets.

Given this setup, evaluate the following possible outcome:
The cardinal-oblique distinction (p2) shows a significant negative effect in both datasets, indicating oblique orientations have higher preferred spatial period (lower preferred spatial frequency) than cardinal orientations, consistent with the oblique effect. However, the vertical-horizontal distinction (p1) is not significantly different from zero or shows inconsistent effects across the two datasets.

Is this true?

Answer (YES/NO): NO